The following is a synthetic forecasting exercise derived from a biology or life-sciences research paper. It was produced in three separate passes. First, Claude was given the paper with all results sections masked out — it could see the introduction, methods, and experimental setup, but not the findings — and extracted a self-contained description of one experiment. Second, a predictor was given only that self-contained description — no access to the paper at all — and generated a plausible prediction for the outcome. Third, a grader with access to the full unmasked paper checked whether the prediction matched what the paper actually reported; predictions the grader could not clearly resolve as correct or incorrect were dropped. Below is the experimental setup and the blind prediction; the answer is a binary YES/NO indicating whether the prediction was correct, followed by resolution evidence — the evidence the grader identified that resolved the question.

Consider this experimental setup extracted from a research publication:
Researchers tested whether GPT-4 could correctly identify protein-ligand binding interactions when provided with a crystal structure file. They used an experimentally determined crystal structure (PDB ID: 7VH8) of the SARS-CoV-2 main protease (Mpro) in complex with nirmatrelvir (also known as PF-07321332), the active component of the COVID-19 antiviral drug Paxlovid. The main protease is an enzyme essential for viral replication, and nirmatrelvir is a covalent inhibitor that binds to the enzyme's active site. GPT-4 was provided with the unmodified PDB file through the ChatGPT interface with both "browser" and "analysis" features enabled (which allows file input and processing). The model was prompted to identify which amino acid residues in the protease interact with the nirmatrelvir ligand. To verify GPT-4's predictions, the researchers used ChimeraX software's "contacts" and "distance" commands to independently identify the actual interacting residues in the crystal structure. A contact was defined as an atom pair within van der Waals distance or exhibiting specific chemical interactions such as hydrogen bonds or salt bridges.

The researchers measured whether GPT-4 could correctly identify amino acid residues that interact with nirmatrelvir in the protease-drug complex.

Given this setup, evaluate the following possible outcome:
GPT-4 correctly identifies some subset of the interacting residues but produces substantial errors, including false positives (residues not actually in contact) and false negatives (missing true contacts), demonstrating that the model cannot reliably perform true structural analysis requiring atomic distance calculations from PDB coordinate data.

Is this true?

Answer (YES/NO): NO